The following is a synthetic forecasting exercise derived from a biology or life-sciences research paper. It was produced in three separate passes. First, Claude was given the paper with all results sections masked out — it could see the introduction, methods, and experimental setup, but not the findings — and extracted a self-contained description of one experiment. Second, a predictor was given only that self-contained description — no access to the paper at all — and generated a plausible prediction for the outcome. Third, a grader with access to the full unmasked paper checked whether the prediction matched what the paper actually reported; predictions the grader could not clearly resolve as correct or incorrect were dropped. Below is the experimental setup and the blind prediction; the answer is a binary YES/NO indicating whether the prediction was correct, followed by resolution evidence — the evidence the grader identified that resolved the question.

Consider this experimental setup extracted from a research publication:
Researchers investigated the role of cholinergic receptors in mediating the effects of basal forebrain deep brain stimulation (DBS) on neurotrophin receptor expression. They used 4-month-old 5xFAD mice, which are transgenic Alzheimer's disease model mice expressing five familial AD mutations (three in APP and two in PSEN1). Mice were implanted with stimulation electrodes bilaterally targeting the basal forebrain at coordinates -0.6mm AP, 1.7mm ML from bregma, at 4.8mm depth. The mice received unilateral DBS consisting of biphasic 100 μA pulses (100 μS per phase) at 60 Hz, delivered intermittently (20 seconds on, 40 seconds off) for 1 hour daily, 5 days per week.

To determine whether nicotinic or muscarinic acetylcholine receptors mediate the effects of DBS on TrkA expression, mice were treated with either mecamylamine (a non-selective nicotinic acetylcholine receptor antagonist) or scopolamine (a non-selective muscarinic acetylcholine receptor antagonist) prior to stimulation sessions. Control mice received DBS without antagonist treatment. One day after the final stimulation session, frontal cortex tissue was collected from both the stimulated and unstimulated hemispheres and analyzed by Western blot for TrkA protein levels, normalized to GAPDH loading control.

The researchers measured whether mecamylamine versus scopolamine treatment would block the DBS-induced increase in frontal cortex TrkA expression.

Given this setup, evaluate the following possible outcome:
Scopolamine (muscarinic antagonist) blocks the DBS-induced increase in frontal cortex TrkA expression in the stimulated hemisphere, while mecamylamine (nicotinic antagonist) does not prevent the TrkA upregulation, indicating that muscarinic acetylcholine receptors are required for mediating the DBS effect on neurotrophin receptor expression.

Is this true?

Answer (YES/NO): NO